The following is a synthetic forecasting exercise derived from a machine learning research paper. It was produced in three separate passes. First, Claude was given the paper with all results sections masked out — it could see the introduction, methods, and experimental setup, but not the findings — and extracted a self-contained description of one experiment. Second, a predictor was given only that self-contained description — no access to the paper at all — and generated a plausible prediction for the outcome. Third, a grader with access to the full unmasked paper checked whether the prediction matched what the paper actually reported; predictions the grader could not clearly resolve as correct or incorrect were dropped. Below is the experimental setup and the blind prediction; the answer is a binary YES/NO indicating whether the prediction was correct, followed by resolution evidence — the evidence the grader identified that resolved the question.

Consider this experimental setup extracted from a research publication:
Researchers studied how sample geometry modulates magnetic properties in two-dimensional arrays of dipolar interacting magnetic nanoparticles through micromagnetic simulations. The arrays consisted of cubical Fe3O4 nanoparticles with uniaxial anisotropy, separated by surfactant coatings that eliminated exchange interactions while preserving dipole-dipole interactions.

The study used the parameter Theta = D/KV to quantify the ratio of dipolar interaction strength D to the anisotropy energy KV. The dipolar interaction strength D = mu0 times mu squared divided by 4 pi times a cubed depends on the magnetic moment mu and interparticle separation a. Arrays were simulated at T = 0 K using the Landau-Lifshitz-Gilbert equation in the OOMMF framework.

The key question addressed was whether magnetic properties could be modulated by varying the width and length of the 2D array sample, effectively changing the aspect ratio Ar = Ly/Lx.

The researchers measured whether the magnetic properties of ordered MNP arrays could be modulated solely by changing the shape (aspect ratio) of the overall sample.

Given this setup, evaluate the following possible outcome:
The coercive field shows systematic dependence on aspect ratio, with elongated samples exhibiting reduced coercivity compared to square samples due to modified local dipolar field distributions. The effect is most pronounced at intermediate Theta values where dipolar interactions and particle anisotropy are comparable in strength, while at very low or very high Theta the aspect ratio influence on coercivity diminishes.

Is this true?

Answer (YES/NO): NO